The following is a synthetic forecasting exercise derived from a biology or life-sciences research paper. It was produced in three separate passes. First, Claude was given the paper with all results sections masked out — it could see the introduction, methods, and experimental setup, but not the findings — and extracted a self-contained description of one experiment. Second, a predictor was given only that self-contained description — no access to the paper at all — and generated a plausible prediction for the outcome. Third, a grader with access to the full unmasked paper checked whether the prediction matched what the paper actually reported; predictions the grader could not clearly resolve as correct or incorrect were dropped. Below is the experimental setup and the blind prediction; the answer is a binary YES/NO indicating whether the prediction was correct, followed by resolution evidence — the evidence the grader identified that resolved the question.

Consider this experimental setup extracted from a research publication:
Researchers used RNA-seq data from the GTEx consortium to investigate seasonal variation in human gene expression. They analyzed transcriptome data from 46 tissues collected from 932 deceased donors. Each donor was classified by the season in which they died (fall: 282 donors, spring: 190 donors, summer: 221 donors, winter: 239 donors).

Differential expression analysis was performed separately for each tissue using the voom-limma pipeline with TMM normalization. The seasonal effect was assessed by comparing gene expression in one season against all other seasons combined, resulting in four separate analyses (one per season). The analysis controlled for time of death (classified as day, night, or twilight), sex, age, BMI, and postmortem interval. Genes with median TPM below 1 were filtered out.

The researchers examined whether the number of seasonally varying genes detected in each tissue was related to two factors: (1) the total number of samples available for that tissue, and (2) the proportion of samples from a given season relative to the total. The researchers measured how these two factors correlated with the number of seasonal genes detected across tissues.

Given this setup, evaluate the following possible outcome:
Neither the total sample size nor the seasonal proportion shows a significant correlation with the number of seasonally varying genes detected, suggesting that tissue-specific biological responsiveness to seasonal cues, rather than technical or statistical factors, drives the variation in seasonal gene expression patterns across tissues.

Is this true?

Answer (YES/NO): NO